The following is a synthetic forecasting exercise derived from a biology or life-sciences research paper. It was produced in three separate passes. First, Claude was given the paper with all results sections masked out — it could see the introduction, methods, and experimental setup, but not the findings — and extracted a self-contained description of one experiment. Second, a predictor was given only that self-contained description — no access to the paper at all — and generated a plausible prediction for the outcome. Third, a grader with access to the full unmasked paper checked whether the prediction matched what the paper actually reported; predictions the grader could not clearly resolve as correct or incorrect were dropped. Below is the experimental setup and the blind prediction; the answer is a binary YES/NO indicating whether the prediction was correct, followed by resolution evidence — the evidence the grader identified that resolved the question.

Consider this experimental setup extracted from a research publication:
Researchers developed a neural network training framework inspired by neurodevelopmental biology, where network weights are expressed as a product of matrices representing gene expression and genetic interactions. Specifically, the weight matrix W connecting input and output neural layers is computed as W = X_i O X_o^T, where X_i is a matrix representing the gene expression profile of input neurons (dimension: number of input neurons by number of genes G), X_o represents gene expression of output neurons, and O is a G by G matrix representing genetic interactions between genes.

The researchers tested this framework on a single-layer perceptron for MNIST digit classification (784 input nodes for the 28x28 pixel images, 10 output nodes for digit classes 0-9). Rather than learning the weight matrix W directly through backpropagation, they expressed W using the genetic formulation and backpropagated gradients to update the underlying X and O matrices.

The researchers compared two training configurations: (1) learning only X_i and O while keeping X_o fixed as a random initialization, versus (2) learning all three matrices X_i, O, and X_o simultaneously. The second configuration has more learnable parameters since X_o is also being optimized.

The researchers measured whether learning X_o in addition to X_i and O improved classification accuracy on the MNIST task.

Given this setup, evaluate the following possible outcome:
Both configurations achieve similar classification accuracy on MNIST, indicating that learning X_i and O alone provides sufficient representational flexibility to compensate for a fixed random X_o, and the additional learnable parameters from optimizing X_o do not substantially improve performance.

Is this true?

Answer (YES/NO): YES